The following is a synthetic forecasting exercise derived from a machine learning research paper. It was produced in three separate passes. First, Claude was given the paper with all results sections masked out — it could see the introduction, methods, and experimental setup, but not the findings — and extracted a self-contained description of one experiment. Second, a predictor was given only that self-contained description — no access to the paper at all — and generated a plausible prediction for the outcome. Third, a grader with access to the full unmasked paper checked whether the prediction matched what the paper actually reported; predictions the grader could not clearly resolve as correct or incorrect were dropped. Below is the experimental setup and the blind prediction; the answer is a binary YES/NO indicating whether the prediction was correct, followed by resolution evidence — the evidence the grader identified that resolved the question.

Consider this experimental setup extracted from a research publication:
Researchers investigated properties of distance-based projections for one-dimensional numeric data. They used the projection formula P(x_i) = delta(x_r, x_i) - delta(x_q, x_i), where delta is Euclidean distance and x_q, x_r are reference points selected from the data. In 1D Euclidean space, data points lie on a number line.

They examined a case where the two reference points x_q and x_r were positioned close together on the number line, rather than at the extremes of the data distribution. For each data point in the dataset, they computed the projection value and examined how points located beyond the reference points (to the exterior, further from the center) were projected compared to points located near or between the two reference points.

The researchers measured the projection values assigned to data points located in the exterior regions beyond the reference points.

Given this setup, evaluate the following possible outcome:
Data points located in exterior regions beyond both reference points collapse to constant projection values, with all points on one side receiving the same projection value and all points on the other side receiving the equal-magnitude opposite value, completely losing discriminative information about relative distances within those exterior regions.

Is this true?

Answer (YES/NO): YES